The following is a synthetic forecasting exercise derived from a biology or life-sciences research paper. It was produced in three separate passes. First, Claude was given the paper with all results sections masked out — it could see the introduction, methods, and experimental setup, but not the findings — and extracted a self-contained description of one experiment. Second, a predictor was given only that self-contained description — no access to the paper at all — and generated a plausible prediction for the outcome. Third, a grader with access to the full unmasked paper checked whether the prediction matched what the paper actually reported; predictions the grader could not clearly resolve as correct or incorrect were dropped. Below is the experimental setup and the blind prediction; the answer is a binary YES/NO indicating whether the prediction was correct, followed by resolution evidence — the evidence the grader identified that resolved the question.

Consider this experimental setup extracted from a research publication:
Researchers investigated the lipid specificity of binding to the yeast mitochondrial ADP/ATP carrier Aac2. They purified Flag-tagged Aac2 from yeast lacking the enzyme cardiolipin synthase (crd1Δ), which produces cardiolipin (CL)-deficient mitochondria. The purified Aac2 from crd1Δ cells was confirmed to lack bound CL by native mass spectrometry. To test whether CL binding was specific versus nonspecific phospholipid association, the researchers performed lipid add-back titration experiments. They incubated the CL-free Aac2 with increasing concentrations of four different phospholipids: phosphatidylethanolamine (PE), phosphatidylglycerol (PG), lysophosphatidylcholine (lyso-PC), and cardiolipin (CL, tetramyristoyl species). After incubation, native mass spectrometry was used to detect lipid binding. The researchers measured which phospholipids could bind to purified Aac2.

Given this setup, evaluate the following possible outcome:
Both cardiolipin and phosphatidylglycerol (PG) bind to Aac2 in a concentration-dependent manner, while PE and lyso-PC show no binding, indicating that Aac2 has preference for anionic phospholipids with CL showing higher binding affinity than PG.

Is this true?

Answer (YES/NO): NO